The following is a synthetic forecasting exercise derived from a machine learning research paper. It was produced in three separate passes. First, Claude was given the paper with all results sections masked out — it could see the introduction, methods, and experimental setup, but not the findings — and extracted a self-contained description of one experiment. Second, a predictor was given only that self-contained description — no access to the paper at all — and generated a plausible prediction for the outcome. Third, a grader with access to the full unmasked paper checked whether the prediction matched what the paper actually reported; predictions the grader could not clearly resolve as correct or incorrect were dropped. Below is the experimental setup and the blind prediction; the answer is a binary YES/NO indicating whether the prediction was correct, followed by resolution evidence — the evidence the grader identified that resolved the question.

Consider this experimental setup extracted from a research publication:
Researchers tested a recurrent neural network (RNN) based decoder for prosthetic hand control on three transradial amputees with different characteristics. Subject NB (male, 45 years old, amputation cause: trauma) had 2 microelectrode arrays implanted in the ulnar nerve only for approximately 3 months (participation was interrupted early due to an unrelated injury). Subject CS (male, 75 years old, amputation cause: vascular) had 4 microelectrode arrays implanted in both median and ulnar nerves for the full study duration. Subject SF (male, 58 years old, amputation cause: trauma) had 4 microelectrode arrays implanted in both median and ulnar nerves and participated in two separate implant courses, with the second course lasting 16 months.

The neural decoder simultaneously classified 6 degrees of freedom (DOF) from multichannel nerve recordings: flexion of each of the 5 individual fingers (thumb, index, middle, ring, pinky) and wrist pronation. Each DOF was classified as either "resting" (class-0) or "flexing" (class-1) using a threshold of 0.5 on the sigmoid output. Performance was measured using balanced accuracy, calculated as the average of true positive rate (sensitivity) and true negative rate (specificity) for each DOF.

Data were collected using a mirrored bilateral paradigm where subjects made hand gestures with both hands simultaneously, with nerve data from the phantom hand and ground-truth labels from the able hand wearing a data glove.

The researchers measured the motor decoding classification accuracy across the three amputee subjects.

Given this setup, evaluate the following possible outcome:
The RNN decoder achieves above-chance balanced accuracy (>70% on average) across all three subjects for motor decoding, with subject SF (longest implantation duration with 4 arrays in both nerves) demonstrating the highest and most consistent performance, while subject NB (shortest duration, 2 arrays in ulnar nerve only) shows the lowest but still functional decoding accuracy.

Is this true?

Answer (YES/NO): NO